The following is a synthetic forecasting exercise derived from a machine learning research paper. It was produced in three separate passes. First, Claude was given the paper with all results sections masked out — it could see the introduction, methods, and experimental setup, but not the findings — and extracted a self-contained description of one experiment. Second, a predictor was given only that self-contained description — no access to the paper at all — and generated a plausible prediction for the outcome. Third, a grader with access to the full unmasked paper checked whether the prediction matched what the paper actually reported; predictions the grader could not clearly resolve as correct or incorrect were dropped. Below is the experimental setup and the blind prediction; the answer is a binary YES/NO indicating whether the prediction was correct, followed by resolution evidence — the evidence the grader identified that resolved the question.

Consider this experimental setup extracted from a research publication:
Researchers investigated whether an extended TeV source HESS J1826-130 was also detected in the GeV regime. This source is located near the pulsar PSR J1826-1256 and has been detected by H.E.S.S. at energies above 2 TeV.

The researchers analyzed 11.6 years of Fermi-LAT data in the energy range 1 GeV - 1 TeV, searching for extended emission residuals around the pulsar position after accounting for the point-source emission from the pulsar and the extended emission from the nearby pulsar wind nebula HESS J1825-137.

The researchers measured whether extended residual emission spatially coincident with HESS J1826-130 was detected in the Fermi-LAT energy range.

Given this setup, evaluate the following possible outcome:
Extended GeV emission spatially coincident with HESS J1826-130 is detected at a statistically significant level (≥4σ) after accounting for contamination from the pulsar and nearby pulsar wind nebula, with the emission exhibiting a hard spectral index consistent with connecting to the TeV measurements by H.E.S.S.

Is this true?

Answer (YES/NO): NO